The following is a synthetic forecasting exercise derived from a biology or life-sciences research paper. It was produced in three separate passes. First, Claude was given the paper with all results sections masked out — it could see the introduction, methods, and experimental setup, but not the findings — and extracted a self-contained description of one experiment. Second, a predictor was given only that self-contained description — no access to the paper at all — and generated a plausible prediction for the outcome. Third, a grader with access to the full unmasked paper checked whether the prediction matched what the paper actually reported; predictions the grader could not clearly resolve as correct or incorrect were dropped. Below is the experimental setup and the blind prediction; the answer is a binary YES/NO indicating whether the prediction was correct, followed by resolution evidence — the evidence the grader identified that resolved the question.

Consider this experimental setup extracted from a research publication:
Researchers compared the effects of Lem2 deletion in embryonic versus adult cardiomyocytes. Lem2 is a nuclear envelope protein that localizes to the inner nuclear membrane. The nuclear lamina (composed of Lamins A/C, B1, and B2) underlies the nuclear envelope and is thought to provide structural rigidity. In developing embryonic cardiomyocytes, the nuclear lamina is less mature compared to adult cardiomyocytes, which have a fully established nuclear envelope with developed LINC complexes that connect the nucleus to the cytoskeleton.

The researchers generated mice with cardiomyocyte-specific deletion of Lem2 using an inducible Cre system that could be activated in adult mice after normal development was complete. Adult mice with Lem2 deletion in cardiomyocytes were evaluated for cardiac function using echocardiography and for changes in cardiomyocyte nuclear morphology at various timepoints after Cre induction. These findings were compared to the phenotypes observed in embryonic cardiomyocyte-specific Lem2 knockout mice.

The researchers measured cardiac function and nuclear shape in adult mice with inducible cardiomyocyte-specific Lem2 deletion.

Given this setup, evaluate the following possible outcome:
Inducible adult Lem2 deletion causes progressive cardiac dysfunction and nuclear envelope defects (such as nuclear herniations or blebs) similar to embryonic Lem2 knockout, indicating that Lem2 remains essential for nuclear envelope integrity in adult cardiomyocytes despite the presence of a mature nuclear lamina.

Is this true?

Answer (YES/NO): NO